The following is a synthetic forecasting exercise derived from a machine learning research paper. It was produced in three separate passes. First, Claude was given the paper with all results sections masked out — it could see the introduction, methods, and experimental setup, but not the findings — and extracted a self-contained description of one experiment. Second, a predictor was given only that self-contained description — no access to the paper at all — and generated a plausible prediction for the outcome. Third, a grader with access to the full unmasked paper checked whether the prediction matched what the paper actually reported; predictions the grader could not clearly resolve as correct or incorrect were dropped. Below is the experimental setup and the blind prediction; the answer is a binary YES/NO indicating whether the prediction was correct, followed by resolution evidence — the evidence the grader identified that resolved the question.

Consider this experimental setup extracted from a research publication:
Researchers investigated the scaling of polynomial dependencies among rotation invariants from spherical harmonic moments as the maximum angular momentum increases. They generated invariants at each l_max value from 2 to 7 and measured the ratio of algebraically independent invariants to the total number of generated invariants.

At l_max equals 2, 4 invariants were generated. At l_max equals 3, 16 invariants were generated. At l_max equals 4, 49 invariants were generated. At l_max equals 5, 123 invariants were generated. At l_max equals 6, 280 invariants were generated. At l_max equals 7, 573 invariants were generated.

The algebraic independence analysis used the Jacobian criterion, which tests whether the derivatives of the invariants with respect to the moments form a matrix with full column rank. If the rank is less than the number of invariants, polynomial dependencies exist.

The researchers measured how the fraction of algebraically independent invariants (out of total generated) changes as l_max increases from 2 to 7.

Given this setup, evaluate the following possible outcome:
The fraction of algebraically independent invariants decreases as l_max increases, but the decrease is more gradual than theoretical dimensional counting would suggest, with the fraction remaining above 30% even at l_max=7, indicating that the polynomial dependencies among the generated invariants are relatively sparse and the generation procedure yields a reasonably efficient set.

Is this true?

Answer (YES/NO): NO